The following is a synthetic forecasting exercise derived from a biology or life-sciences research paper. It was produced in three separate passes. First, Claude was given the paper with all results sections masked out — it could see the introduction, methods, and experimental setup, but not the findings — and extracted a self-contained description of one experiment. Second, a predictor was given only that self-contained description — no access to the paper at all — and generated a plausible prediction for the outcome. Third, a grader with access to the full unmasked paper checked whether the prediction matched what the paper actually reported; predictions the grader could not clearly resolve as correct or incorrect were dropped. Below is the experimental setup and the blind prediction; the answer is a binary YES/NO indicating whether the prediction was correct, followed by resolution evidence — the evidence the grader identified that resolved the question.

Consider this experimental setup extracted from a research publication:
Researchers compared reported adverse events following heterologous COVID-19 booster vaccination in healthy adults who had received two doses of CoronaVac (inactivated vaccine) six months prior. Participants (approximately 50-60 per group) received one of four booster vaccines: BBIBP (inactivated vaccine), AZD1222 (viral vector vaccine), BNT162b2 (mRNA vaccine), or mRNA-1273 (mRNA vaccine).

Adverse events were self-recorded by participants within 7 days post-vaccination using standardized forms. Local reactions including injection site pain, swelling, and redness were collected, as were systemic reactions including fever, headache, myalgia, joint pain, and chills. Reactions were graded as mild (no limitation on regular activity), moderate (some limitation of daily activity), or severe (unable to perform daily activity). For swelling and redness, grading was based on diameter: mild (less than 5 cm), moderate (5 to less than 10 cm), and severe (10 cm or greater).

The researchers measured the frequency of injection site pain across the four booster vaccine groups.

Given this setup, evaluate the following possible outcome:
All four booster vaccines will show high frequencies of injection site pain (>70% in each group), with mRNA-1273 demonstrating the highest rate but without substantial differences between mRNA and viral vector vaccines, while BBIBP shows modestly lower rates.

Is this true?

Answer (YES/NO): NO